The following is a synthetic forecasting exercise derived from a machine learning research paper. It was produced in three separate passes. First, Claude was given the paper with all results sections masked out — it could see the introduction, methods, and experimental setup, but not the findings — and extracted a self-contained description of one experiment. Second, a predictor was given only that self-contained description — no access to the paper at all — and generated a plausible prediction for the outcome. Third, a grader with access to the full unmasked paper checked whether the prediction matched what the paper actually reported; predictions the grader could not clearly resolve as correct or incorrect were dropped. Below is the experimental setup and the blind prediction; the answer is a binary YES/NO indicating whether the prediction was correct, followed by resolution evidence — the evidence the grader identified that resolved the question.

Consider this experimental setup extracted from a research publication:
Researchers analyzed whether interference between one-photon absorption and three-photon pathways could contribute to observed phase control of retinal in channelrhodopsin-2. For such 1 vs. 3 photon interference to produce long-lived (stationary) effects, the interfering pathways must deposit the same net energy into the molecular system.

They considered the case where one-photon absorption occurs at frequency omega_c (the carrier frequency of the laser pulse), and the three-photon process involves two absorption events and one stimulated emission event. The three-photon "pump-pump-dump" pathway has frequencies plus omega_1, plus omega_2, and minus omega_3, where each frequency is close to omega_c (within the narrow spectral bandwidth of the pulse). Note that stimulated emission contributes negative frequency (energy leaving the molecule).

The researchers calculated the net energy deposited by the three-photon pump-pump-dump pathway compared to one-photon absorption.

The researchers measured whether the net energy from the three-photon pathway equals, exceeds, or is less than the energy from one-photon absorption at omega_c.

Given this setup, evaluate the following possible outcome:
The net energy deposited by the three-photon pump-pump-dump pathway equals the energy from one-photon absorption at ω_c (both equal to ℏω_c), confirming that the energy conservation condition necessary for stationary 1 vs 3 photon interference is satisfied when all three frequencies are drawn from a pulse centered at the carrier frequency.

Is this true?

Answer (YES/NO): YES